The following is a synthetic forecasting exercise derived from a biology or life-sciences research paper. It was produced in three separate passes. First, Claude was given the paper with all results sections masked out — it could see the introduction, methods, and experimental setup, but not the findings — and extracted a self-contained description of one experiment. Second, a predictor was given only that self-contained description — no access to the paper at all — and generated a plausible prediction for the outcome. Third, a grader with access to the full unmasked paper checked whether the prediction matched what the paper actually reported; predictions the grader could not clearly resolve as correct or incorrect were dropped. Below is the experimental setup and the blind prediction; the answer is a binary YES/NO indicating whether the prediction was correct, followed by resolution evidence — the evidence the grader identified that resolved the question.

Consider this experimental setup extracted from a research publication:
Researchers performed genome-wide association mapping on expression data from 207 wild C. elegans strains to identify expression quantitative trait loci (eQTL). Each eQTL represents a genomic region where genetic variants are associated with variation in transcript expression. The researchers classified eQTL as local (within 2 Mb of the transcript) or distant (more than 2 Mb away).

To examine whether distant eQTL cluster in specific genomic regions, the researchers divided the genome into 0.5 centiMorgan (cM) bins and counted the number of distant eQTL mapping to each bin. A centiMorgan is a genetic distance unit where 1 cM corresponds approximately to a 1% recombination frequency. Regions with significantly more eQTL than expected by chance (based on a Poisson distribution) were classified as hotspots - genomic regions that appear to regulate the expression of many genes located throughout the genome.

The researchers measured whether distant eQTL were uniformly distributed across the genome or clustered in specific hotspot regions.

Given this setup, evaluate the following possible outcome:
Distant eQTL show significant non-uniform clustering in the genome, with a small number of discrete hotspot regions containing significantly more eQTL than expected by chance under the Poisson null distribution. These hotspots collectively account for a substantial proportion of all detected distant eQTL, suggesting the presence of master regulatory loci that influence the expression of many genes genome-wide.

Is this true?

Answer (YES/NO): YES